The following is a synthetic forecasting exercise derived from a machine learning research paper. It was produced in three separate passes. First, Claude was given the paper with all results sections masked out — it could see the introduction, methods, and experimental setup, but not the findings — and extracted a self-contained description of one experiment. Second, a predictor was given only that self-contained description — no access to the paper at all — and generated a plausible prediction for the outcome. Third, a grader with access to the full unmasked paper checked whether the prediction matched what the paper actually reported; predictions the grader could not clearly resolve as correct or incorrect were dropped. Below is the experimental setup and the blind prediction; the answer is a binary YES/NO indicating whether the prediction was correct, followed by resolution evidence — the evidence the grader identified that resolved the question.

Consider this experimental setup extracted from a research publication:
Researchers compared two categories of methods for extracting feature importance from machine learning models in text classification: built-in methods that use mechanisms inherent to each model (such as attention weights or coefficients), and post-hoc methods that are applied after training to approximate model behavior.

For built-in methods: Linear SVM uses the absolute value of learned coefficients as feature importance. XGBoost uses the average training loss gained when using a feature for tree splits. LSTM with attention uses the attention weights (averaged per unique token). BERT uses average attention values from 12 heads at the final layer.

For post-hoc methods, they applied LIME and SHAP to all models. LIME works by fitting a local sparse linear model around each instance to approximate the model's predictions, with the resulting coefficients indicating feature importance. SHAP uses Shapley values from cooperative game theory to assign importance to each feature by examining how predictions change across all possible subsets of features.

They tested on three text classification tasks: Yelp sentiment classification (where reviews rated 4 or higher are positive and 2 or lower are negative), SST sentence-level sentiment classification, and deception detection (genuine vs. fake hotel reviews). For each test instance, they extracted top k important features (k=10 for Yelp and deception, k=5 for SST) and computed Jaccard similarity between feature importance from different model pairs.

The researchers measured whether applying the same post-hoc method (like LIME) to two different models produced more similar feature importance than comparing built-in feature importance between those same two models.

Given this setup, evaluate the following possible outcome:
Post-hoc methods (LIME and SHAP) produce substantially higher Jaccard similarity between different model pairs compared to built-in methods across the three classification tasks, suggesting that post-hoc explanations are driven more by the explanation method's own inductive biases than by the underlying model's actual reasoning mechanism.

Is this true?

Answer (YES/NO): NO